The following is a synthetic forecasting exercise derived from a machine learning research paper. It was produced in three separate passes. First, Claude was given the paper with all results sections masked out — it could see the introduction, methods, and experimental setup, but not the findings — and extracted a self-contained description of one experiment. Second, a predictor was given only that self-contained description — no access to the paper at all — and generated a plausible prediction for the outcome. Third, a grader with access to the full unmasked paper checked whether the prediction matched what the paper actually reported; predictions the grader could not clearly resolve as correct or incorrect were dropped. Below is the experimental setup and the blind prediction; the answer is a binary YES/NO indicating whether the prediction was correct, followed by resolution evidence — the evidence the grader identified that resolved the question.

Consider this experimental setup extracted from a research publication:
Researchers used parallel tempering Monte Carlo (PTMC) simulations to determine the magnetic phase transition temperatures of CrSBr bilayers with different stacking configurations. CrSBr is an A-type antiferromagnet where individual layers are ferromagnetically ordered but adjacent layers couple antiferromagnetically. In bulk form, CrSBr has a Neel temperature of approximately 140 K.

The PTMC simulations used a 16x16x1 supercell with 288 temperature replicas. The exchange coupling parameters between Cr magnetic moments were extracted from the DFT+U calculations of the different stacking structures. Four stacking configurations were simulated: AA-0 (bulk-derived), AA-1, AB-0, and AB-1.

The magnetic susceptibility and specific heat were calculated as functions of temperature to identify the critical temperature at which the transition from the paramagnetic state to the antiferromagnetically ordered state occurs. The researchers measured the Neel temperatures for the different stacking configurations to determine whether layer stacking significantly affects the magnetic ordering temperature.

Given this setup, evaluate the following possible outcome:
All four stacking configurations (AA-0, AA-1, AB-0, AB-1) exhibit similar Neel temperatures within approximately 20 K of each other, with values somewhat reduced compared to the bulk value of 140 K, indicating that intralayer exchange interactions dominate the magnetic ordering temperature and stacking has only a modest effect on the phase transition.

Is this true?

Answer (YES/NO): YES